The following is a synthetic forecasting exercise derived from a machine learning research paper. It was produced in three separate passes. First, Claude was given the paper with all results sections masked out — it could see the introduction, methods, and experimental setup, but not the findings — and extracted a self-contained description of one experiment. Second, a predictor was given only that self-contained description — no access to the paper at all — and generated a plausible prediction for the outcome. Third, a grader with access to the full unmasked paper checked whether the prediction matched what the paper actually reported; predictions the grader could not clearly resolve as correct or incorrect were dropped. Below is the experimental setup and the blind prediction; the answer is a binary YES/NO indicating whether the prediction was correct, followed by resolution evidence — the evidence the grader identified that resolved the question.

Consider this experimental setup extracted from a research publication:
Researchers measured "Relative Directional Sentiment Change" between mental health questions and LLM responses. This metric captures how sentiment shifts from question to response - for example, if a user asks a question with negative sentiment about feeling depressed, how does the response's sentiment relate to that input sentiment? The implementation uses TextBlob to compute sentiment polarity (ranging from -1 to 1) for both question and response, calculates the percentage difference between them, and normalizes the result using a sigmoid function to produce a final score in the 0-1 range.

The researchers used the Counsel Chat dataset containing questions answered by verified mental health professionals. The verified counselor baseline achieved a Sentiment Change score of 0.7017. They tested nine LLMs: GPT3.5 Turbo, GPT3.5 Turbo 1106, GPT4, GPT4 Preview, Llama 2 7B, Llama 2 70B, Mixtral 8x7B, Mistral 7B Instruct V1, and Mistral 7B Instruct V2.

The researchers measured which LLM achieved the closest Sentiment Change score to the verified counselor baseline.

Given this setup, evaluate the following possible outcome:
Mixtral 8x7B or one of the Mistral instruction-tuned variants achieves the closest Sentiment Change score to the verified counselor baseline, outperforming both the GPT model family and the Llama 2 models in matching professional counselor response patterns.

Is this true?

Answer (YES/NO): NO